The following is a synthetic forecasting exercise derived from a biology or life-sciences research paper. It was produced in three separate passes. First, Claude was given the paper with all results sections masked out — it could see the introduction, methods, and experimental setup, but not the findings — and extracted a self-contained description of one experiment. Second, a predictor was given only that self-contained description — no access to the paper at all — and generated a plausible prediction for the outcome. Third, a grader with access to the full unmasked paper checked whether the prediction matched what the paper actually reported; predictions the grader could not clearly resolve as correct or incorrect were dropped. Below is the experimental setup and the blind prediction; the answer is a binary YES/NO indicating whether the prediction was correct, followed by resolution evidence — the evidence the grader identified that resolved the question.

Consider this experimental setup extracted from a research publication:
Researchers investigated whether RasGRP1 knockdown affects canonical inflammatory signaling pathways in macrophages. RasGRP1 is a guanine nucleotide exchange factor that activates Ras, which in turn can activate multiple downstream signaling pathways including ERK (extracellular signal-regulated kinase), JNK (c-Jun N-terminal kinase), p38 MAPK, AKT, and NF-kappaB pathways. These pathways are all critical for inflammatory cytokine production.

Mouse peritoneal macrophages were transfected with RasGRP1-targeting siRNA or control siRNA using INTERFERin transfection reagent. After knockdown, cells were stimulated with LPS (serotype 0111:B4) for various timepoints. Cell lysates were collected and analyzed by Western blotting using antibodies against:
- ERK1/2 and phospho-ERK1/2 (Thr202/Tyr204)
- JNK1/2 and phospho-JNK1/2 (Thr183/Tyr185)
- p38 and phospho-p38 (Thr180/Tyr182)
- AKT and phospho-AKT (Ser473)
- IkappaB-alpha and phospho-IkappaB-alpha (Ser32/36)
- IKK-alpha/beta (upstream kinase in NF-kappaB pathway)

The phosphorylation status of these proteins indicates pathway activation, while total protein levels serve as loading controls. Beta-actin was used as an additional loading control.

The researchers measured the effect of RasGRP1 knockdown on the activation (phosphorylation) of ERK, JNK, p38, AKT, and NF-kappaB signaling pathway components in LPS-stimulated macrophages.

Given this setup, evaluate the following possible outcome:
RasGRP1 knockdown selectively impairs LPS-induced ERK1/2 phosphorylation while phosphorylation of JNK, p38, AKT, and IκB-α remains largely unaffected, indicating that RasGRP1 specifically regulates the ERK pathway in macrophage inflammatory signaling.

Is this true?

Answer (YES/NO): NO